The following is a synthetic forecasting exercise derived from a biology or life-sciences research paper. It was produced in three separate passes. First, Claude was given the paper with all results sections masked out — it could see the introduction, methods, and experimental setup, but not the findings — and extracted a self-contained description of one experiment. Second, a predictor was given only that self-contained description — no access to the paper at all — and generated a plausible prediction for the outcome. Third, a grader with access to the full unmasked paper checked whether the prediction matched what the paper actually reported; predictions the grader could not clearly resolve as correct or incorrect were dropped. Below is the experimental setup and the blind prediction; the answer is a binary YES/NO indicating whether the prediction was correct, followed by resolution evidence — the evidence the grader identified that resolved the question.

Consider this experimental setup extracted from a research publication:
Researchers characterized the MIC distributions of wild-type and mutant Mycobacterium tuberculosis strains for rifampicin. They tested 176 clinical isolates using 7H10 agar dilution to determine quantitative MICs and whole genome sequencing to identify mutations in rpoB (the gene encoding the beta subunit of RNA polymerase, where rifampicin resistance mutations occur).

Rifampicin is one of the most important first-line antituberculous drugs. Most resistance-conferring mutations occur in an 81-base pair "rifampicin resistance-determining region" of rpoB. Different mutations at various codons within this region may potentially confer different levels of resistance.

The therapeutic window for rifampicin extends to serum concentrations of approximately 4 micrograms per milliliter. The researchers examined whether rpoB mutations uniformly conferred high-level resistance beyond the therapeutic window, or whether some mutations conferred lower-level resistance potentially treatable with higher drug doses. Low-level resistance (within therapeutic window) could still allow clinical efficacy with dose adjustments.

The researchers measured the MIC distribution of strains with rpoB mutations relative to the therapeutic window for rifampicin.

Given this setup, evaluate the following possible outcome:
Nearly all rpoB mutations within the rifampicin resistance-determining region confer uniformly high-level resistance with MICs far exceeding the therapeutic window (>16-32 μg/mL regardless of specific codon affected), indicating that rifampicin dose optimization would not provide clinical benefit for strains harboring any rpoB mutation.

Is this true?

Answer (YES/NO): NO